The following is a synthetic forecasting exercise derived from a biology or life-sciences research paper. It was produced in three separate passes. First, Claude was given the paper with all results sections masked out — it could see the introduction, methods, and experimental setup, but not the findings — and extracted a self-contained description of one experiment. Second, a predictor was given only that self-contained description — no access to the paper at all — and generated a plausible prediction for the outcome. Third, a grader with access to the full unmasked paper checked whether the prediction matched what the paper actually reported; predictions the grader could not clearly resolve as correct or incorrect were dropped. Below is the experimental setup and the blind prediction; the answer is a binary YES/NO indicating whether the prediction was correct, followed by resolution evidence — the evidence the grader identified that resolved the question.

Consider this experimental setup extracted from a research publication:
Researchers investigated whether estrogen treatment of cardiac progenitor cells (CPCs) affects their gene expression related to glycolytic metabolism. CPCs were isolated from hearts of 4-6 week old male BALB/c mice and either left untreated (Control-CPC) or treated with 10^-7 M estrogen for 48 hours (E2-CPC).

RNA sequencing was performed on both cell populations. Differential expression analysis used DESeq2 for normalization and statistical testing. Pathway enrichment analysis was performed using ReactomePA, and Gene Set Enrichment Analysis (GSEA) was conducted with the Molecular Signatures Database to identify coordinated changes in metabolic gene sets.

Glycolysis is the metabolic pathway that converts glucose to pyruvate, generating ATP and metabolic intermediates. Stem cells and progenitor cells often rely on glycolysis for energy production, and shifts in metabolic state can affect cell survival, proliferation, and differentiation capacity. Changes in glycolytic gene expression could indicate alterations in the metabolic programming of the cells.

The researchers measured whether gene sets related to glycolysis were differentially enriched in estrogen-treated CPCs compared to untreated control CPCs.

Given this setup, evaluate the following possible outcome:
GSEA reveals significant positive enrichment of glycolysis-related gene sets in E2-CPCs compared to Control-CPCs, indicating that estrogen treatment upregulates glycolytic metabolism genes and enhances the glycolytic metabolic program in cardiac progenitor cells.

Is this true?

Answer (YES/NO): NO